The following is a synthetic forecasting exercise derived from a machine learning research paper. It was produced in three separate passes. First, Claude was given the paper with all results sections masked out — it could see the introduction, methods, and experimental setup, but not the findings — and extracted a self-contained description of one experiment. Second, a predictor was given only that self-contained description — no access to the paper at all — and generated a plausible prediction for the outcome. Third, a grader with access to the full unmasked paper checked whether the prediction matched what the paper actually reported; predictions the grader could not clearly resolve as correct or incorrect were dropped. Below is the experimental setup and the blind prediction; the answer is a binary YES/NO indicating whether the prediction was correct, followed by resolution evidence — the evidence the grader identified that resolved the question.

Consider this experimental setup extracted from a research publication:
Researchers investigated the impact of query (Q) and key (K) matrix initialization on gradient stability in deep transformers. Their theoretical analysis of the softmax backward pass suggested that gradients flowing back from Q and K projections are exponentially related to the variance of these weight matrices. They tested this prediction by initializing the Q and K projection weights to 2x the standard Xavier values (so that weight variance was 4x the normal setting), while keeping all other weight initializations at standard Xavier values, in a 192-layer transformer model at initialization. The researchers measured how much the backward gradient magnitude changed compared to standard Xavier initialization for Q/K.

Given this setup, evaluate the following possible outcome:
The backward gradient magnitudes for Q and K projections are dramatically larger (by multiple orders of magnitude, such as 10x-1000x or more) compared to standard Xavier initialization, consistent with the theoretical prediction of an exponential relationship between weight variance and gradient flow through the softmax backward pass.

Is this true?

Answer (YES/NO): YES